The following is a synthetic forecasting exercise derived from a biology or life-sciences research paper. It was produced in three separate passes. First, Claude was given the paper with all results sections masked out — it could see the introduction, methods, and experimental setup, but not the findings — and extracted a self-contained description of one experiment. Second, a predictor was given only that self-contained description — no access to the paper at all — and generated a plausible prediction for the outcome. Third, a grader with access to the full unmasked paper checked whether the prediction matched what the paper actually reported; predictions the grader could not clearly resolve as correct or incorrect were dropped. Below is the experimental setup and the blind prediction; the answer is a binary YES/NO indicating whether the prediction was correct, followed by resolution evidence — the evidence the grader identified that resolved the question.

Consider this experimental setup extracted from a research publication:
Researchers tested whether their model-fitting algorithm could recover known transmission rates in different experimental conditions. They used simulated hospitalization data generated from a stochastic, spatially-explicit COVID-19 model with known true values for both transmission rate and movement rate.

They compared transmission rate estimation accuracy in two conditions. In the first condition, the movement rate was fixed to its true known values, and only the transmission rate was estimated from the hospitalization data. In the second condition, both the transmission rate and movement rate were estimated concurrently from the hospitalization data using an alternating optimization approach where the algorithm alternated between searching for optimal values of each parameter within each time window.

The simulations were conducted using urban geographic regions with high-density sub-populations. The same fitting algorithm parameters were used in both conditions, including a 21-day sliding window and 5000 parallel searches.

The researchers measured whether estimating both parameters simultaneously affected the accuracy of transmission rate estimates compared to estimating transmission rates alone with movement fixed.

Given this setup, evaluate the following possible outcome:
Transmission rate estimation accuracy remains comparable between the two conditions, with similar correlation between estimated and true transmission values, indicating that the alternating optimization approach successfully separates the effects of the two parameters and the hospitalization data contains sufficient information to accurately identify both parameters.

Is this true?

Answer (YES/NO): NO